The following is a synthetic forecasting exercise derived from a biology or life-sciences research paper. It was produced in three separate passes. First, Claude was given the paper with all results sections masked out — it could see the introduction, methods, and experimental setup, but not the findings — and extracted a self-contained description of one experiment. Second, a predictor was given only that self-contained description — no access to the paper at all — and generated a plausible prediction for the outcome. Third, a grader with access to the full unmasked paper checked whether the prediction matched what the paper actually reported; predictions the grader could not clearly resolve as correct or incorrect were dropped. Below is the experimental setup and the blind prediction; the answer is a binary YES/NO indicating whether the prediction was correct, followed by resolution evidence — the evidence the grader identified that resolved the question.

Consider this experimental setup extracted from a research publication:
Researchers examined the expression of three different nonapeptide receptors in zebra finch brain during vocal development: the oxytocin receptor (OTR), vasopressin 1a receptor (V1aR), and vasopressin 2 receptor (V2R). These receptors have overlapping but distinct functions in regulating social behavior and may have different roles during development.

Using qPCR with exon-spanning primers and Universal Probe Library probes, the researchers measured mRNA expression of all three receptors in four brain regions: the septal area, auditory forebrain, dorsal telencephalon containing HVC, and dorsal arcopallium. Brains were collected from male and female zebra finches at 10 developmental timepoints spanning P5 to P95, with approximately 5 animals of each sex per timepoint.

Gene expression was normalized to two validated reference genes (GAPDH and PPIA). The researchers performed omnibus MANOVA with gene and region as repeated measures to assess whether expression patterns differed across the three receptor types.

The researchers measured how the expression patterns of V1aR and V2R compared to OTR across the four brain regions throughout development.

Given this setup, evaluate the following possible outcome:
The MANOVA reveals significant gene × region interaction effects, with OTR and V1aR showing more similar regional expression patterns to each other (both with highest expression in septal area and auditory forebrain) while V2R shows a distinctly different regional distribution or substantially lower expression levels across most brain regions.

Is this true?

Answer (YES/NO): NO